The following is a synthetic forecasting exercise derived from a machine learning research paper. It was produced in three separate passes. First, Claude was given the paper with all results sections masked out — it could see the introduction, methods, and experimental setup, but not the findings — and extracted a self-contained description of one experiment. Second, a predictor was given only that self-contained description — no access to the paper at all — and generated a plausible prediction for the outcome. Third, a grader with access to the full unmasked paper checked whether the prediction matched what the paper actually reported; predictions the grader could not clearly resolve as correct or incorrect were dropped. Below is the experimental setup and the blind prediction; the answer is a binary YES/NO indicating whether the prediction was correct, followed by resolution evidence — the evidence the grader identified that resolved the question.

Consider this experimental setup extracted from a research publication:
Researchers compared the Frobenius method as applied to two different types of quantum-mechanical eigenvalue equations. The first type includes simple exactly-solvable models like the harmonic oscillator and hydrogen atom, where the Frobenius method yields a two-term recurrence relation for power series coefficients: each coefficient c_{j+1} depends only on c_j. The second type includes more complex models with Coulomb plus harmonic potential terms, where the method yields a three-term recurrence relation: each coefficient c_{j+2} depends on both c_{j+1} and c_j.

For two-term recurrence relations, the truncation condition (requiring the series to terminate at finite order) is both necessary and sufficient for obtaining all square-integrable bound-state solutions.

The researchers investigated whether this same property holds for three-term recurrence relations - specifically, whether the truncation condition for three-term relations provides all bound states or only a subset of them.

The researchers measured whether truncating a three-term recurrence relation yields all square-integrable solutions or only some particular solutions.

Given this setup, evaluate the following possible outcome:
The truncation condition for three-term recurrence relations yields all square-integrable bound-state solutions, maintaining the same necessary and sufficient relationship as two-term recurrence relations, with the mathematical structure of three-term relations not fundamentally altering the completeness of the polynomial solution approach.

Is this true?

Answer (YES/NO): NO